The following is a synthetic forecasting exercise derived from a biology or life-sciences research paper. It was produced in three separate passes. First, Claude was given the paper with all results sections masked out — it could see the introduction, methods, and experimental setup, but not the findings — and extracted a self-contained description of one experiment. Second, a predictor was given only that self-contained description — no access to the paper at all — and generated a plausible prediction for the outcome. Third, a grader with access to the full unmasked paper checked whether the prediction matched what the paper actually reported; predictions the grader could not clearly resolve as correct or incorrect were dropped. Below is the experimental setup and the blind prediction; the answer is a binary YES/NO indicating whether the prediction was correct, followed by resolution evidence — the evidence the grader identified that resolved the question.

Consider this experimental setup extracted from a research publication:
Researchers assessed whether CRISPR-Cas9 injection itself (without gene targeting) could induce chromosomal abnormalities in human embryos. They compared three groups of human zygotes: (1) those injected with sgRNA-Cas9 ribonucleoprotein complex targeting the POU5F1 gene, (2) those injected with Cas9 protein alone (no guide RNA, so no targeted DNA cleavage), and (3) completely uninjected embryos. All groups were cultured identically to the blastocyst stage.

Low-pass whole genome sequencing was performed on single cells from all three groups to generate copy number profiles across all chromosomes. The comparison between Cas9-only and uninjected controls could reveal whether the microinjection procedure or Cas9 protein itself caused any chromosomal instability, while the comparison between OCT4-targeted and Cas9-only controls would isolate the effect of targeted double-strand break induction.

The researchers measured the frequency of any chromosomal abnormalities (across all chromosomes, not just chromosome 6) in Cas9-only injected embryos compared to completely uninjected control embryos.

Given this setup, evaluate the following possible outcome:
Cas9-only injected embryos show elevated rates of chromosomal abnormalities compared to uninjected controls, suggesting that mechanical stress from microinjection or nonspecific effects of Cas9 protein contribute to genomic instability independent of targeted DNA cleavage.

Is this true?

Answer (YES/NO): NO